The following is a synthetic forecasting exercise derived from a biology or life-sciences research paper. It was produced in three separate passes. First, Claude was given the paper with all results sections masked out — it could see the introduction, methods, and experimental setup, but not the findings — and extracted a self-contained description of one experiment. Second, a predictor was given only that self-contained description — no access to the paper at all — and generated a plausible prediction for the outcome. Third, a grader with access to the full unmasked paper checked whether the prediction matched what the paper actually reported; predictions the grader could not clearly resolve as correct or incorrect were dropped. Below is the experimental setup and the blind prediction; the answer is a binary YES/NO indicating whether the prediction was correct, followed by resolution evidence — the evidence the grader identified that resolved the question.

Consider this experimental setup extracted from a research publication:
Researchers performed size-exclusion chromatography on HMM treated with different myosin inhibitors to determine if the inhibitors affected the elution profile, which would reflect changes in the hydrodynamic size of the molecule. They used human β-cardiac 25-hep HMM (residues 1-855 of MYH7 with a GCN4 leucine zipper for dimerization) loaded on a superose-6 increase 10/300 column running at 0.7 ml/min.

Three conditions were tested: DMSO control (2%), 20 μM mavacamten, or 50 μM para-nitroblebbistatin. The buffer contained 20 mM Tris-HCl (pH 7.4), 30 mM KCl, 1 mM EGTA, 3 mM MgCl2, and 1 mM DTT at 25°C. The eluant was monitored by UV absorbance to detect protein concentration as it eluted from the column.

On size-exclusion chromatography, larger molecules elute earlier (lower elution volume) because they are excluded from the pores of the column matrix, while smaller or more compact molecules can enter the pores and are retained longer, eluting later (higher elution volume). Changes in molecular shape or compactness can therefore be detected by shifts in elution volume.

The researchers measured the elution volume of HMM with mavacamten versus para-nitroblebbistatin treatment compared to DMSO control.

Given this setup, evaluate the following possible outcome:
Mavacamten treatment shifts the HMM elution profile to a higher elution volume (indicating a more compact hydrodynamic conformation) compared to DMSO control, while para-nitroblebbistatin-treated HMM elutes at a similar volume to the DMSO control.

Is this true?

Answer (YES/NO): NO